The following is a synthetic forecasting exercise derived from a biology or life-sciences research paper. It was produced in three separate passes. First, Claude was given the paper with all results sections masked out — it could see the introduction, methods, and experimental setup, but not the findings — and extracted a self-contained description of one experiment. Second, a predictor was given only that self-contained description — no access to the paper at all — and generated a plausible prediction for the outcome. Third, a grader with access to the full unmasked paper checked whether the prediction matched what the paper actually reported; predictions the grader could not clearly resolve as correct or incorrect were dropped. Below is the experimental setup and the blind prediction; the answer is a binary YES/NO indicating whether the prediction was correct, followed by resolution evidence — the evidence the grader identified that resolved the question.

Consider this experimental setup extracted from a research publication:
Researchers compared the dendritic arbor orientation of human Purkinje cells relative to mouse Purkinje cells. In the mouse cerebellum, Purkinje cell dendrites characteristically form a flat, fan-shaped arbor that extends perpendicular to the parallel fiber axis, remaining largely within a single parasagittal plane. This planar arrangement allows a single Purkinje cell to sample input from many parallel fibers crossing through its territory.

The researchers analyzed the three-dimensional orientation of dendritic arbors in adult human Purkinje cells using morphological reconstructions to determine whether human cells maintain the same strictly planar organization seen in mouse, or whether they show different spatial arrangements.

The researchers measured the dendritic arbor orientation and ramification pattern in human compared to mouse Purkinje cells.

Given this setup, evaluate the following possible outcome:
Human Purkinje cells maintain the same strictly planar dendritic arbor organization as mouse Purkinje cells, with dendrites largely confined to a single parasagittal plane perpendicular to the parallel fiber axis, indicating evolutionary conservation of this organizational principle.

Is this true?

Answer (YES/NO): NO